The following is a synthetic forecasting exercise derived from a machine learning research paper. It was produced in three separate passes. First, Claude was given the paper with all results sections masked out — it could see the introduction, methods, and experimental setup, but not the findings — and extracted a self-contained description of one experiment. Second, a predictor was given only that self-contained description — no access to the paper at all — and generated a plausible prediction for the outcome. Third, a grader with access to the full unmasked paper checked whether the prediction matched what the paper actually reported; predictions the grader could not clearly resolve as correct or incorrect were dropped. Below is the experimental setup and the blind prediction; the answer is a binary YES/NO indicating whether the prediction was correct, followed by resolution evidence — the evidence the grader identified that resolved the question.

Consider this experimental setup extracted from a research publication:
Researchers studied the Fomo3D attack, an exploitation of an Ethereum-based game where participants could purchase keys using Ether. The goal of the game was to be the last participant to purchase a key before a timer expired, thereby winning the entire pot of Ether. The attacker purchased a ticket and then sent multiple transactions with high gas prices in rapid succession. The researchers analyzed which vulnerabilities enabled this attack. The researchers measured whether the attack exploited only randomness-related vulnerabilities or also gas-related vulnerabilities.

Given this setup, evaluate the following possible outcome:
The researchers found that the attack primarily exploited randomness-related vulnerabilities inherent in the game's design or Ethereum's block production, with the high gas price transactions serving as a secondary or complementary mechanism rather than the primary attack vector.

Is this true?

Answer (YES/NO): NO